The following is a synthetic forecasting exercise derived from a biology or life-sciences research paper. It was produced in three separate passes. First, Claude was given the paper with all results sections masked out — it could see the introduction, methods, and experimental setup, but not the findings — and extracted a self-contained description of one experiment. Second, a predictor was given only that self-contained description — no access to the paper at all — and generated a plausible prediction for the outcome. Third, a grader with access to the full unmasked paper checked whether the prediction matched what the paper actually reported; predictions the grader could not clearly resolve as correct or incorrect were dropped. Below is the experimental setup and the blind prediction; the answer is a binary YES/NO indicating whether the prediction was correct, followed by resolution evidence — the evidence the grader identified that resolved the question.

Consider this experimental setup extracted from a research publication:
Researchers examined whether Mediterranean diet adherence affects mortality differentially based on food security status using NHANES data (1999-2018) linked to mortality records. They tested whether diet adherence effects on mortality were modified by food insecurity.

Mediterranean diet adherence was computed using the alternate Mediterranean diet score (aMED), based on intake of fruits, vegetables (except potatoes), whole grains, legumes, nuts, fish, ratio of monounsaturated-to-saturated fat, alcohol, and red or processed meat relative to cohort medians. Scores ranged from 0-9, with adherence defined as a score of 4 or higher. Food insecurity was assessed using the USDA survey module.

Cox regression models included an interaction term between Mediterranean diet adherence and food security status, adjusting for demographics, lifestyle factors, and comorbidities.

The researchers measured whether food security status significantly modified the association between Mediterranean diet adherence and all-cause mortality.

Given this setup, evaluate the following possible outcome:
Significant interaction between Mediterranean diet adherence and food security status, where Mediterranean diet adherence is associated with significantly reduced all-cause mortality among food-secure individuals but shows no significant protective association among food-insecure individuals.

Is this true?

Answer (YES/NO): NO